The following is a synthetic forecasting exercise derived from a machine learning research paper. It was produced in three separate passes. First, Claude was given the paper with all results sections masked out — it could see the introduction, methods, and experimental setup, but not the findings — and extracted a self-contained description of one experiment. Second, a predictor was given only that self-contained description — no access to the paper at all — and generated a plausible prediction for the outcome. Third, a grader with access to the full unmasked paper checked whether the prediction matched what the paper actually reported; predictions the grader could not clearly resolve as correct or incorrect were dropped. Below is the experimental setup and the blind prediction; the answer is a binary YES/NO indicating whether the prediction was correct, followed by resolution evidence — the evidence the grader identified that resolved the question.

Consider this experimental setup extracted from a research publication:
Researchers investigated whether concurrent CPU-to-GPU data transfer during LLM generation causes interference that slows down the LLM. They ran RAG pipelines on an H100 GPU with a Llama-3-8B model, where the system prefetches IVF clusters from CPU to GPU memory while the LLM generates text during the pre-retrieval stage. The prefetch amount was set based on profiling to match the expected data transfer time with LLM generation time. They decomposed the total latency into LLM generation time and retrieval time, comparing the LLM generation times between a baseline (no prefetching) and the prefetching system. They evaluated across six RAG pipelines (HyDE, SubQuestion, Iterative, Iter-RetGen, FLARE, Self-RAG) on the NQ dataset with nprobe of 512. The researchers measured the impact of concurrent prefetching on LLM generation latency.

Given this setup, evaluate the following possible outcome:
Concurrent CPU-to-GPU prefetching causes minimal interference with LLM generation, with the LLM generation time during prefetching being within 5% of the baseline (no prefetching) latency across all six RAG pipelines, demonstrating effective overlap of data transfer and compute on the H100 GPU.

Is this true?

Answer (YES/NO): NO